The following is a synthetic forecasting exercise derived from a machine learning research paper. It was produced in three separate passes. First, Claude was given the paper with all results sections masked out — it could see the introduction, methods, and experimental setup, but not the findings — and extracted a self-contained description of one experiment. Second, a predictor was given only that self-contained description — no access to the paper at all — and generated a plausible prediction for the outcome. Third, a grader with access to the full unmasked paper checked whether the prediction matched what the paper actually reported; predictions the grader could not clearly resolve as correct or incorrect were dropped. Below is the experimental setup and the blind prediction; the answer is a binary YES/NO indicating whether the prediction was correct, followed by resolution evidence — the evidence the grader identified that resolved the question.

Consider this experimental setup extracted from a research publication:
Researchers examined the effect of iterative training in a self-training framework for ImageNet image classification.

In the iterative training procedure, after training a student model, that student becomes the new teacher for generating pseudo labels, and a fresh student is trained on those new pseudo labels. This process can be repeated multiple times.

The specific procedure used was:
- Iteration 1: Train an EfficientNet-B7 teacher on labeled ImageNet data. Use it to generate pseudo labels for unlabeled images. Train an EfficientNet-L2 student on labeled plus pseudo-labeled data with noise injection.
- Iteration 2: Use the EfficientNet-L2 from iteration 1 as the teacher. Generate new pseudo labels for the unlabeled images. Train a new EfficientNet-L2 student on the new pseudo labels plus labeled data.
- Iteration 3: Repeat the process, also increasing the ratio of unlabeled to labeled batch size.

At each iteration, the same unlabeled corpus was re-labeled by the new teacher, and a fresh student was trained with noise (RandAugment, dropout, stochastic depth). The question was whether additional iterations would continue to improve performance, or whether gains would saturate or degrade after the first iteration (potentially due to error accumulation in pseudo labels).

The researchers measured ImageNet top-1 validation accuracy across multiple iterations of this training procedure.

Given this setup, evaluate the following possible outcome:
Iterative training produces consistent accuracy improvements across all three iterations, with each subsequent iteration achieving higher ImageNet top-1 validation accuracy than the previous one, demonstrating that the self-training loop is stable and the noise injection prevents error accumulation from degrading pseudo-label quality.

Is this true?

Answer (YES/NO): YES